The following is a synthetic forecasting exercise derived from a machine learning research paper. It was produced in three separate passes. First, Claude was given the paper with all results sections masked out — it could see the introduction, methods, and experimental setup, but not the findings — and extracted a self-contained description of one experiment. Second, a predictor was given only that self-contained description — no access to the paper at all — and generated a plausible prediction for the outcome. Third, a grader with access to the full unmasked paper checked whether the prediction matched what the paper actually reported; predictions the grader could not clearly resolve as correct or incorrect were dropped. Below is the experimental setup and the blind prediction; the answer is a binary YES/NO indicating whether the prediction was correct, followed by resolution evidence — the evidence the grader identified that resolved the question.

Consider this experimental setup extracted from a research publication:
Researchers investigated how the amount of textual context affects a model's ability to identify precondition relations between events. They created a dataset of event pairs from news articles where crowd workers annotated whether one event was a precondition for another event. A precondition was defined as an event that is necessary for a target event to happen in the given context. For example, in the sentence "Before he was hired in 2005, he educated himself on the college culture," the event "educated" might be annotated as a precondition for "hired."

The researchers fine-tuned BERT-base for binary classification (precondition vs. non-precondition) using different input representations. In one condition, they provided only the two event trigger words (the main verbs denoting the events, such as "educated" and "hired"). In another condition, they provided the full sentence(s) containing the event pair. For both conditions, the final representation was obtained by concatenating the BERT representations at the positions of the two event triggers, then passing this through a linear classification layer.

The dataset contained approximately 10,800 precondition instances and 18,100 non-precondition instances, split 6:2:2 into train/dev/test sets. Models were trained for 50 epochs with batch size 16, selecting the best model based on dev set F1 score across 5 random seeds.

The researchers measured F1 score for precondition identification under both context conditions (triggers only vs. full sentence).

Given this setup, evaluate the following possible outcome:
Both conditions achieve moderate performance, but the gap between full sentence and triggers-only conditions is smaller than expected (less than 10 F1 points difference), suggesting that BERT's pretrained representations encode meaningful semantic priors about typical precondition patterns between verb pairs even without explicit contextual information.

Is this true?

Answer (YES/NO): YES